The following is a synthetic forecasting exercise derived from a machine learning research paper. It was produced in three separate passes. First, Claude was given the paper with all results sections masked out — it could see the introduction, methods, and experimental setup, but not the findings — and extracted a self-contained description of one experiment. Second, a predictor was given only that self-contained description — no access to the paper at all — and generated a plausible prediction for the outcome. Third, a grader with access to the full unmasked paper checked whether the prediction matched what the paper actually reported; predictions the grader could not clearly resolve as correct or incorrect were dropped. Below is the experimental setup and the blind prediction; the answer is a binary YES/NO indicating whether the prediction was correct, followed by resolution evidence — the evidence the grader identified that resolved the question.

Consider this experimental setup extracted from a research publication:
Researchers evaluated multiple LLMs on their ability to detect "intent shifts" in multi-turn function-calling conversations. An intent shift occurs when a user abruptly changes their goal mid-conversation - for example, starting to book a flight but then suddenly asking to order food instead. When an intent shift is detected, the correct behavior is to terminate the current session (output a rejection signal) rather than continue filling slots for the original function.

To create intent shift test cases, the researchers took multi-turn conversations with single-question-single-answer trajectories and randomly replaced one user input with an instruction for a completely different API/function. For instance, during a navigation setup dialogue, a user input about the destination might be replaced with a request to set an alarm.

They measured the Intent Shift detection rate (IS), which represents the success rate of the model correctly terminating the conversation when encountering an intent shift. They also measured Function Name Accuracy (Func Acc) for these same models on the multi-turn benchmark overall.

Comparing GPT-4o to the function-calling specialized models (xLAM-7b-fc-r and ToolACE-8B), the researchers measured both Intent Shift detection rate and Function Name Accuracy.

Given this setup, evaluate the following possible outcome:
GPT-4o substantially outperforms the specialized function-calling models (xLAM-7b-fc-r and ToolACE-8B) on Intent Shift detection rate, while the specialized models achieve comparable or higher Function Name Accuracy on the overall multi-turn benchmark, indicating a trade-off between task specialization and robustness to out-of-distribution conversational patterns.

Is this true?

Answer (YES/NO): NO